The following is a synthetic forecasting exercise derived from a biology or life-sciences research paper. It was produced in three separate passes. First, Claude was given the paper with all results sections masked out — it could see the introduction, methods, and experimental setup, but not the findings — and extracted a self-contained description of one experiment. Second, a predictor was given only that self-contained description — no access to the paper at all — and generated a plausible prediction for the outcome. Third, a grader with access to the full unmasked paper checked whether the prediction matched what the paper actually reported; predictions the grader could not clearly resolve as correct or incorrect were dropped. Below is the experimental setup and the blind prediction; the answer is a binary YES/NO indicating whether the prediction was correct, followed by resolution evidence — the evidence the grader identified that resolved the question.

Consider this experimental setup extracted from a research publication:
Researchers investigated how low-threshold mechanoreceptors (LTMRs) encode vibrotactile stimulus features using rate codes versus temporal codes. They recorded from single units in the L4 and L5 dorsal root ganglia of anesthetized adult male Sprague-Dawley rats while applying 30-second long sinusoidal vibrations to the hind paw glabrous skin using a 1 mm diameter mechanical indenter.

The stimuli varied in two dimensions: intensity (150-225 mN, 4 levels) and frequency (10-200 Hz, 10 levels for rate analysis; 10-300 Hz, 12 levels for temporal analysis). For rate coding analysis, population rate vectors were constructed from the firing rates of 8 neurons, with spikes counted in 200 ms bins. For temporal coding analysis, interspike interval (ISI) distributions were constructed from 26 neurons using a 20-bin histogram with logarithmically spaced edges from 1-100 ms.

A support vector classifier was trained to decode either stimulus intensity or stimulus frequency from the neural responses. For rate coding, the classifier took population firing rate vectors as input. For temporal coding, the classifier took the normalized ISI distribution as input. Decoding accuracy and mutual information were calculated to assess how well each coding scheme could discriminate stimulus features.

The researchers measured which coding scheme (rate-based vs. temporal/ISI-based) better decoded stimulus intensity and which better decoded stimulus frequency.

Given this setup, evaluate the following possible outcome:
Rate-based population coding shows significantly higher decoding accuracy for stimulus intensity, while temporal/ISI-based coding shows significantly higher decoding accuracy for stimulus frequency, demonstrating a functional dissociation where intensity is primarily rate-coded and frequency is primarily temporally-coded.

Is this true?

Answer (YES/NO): NO